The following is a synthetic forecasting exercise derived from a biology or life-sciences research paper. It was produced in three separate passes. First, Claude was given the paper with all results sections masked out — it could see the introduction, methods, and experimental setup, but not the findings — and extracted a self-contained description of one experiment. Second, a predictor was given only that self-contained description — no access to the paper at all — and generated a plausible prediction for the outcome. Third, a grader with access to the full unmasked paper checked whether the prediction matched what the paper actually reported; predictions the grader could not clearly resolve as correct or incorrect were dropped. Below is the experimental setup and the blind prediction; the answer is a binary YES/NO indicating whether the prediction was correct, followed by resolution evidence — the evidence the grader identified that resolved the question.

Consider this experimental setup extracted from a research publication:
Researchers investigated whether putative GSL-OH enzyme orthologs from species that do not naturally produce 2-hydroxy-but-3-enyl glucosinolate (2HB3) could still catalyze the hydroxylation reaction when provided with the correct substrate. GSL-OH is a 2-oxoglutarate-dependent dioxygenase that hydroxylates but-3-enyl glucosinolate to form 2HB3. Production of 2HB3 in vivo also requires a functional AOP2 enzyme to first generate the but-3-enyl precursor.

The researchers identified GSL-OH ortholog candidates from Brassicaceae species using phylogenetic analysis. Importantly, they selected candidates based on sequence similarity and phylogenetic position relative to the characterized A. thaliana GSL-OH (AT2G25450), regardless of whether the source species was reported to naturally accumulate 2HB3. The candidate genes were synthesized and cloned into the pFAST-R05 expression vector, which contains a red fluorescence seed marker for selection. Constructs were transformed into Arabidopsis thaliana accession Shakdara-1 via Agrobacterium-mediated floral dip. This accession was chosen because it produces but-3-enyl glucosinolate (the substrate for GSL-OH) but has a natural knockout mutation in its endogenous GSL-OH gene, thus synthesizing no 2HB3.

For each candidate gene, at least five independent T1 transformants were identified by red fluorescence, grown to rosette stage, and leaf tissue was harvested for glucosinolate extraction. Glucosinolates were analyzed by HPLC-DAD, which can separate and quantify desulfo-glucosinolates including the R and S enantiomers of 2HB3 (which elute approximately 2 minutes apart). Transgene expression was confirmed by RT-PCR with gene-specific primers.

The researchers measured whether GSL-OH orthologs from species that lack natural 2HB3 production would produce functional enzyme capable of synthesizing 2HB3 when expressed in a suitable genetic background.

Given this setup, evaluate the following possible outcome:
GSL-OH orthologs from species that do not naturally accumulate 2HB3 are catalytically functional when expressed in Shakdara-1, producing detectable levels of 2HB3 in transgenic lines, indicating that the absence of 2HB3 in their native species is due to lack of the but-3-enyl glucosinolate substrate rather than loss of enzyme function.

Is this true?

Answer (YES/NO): NO